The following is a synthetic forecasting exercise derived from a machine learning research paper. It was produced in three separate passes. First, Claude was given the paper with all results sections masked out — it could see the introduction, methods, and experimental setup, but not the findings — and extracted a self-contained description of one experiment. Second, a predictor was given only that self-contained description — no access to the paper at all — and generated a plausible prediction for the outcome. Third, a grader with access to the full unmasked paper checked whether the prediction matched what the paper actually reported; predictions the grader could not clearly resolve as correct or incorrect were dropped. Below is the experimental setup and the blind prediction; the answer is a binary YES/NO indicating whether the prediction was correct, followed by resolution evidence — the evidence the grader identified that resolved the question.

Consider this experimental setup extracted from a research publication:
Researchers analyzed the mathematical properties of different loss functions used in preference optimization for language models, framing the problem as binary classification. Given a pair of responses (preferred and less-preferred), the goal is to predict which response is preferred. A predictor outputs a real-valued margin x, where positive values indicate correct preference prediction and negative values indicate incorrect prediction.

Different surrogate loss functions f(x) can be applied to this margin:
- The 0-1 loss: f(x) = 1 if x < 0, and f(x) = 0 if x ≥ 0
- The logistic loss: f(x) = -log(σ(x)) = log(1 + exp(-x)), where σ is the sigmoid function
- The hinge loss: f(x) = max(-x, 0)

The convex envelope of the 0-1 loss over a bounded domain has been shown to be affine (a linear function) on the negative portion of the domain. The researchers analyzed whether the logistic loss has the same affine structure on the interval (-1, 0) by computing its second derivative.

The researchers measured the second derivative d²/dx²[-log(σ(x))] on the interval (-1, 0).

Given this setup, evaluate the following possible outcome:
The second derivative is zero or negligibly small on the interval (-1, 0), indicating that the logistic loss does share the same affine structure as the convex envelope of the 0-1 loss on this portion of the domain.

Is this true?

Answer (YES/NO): NO